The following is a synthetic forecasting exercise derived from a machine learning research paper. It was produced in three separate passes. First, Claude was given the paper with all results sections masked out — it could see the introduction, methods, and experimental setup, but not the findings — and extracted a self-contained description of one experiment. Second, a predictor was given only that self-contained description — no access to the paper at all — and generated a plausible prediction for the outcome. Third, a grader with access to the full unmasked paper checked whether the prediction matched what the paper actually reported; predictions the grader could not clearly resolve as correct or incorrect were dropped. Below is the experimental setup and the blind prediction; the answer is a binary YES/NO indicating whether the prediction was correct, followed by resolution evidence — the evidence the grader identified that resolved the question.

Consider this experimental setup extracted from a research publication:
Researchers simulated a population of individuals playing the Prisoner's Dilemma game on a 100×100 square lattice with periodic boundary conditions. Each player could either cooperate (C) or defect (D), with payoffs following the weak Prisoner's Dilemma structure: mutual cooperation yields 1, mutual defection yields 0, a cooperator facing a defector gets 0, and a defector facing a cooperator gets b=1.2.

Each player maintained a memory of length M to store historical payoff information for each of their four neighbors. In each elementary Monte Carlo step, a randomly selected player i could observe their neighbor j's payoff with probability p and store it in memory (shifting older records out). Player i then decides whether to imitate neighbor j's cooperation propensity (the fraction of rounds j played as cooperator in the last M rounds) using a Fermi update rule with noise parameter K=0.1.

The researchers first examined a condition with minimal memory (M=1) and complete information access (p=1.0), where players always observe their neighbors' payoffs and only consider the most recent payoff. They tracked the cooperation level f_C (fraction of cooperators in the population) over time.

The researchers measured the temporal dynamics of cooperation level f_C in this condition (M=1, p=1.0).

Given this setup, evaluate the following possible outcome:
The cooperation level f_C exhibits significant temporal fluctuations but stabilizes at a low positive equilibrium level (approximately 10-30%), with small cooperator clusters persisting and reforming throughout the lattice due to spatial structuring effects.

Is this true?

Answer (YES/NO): NO